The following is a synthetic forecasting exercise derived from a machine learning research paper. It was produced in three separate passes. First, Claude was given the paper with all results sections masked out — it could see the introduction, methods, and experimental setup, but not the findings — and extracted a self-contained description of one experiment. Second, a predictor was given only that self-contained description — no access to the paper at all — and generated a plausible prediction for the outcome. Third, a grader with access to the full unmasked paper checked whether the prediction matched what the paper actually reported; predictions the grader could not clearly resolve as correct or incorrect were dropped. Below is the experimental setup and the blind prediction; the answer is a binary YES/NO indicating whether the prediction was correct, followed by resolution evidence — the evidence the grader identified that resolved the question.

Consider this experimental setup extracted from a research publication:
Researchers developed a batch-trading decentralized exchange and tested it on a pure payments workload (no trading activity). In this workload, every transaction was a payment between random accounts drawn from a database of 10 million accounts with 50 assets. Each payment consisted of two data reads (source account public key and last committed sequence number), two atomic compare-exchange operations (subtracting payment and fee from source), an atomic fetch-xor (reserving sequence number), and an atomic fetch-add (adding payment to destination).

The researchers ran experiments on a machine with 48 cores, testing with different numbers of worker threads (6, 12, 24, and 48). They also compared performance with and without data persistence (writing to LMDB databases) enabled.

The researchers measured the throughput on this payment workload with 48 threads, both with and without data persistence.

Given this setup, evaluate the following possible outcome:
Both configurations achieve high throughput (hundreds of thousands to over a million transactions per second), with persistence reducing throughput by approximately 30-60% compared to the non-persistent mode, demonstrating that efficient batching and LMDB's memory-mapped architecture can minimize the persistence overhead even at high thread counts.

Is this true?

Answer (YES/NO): YES